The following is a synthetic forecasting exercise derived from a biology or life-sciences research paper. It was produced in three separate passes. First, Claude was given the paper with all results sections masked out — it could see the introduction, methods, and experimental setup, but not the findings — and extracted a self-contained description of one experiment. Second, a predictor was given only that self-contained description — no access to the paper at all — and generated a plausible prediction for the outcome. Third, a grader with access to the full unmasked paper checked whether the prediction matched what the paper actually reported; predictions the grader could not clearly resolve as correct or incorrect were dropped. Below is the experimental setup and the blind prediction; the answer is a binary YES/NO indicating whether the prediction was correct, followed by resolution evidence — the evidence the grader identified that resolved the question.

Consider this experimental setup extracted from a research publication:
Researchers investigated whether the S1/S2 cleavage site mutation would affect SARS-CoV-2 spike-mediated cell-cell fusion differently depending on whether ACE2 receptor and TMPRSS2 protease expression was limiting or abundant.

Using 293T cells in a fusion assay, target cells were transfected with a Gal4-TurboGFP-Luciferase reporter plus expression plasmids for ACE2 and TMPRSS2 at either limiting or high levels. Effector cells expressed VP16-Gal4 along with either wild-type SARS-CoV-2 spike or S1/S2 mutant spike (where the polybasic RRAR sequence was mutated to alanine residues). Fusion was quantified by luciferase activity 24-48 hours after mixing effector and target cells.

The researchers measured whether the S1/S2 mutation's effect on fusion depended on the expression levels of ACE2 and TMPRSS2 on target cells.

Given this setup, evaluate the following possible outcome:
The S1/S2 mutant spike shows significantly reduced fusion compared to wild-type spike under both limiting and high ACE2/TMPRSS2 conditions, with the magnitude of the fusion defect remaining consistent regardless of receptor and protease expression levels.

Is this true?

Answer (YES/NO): NO